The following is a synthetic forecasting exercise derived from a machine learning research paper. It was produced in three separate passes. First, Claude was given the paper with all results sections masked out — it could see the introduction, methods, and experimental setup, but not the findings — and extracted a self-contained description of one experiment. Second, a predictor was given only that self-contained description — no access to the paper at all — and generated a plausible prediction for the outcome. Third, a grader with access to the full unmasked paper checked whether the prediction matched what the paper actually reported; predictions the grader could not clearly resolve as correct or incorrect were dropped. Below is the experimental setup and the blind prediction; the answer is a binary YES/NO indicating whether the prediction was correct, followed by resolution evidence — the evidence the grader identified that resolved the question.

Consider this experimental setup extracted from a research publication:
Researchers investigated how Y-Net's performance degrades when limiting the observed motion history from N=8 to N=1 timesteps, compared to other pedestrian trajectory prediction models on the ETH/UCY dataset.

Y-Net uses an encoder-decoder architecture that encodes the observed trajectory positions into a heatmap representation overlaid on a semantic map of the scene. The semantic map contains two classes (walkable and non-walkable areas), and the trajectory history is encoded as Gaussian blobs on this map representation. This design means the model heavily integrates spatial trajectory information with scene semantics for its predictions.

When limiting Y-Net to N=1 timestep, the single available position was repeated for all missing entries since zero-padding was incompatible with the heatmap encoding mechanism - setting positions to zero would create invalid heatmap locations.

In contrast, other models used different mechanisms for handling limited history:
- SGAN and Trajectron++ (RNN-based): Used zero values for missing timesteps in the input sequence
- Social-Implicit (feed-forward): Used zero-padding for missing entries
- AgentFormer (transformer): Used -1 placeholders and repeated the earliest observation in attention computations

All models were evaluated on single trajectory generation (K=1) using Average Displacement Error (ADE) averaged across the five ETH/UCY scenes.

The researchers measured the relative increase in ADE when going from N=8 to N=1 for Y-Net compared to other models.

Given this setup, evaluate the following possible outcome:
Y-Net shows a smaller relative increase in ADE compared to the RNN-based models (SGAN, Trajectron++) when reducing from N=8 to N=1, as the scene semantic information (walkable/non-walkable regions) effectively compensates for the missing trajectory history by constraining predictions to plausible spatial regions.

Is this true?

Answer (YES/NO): NO